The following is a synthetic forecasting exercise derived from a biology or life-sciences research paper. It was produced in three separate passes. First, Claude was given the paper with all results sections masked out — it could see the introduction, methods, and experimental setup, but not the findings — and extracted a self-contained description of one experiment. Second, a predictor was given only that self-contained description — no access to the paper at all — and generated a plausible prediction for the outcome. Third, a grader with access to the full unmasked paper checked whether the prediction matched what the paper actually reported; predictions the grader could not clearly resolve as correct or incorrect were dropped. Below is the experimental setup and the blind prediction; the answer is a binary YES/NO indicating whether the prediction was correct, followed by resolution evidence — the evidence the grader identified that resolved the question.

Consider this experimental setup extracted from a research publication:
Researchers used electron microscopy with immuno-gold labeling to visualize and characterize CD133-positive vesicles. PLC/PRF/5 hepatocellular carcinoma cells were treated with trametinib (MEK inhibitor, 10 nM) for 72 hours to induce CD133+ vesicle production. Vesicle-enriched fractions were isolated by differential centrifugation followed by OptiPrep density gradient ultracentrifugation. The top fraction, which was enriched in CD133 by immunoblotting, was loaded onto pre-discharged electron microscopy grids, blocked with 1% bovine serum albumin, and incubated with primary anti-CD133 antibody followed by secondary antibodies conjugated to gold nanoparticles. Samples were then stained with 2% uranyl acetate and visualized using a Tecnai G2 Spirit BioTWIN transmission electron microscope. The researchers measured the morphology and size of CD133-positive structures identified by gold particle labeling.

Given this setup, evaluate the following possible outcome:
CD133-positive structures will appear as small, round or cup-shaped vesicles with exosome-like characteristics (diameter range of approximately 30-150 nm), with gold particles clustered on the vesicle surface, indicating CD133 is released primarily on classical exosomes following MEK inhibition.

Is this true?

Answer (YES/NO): NO